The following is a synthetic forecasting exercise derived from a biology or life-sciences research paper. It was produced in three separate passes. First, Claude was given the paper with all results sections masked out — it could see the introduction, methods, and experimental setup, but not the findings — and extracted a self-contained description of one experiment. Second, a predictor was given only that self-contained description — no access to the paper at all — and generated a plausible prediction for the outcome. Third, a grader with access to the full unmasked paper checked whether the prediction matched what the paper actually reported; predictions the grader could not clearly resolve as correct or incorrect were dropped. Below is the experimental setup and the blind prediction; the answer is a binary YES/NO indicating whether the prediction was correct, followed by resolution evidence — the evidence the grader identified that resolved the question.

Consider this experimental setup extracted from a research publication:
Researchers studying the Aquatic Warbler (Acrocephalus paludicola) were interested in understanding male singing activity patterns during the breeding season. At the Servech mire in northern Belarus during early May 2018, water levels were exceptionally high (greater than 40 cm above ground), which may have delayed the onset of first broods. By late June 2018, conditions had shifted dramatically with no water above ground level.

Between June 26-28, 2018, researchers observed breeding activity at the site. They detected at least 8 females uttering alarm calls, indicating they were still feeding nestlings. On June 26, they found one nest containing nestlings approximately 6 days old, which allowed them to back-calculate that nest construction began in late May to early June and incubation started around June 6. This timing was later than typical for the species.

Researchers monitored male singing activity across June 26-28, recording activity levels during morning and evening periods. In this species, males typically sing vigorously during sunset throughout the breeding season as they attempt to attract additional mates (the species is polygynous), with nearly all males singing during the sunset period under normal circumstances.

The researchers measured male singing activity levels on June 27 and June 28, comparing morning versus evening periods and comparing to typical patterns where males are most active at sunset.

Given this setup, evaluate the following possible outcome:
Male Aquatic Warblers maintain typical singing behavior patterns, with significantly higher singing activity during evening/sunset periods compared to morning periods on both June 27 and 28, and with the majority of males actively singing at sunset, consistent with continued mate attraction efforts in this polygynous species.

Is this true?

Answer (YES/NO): NO